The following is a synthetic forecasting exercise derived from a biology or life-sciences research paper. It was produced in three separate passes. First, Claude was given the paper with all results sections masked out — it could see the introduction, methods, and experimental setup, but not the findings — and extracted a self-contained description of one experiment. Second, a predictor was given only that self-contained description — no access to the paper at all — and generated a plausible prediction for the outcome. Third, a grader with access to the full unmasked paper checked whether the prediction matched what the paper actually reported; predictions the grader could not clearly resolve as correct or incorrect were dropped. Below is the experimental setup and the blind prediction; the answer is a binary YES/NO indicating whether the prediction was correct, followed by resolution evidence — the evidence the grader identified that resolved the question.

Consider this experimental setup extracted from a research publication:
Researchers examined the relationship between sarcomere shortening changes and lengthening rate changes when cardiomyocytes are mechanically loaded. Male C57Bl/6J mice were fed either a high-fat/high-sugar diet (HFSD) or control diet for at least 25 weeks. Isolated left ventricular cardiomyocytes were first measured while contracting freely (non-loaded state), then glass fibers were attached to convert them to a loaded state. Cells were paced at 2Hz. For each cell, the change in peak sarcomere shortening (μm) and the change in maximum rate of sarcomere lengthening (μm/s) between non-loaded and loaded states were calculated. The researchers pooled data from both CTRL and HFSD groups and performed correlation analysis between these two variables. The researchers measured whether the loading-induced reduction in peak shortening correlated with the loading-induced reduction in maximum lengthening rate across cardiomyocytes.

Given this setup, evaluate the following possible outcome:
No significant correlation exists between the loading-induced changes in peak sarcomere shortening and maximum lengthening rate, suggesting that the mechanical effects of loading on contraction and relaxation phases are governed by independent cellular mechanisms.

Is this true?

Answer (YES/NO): NO